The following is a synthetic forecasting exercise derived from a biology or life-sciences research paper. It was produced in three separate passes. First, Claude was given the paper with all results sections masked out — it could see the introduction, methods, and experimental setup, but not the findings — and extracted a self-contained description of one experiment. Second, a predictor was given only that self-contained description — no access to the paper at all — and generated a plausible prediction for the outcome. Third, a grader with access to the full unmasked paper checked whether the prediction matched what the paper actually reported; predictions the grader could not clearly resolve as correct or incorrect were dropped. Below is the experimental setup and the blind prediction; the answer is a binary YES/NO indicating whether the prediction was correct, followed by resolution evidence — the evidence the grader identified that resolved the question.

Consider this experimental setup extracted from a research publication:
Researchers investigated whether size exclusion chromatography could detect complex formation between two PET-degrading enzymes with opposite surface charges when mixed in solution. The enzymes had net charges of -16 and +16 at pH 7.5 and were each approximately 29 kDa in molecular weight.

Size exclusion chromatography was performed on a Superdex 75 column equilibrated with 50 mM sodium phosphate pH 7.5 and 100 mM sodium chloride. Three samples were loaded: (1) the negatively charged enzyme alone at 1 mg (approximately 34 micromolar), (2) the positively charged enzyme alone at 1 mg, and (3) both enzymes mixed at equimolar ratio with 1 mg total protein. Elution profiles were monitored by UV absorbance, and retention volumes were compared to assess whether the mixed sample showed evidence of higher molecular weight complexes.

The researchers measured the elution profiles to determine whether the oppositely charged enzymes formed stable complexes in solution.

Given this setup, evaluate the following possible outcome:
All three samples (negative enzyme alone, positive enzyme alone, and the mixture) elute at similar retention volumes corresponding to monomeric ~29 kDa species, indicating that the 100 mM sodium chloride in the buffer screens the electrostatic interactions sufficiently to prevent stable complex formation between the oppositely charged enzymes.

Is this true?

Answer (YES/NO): NO